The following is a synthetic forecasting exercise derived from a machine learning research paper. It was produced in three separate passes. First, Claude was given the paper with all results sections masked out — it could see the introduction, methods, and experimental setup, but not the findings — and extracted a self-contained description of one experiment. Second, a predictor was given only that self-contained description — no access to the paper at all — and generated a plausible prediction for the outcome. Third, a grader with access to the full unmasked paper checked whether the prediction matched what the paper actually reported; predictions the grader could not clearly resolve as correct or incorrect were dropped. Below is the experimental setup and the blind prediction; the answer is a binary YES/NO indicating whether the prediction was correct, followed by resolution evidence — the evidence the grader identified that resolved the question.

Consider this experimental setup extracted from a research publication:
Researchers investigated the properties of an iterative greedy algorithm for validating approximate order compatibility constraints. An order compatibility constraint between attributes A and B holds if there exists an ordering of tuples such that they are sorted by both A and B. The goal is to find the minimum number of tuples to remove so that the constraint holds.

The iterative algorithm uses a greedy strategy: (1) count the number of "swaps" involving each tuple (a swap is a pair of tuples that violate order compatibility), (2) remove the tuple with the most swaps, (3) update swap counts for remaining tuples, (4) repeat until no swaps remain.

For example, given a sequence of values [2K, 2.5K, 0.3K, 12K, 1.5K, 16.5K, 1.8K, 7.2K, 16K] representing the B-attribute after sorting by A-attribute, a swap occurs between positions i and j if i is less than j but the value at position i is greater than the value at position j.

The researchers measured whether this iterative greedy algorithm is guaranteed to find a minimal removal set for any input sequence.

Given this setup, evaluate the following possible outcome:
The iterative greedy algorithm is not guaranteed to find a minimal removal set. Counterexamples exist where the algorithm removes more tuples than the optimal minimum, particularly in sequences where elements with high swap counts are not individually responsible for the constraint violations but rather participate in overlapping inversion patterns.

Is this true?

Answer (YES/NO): YES